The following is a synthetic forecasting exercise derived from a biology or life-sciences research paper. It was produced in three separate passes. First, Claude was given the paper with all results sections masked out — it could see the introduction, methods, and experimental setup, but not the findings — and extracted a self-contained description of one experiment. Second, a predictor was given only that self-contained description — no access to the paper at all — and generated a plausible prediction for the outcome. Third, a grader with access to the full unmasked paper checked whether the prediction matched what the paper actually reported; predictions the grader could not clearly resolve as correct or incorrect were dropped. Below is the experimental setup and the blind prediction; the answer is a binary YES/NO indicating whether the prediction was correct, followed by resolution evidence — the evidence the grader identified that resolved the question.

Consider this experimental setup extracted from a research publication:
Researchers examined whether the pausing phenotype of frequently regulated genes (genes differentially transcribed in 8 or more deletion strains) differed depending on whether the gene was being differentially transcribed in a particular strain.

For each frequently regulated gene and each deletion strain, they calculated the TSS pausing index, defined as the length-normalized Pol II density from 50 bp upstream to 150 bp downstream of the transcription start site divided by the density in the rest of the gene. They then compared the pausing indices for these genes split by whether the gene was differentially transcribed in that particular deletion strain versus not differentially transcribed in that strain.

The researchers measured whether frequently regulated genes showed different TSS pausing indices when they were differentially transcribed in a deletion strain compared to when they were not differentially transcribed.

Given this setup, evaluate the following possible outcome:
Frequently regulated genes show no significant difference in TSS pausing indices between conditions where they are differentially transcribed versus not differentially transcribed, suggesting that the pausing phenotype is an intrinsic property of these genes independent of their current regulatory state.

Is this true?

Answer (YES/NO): NO